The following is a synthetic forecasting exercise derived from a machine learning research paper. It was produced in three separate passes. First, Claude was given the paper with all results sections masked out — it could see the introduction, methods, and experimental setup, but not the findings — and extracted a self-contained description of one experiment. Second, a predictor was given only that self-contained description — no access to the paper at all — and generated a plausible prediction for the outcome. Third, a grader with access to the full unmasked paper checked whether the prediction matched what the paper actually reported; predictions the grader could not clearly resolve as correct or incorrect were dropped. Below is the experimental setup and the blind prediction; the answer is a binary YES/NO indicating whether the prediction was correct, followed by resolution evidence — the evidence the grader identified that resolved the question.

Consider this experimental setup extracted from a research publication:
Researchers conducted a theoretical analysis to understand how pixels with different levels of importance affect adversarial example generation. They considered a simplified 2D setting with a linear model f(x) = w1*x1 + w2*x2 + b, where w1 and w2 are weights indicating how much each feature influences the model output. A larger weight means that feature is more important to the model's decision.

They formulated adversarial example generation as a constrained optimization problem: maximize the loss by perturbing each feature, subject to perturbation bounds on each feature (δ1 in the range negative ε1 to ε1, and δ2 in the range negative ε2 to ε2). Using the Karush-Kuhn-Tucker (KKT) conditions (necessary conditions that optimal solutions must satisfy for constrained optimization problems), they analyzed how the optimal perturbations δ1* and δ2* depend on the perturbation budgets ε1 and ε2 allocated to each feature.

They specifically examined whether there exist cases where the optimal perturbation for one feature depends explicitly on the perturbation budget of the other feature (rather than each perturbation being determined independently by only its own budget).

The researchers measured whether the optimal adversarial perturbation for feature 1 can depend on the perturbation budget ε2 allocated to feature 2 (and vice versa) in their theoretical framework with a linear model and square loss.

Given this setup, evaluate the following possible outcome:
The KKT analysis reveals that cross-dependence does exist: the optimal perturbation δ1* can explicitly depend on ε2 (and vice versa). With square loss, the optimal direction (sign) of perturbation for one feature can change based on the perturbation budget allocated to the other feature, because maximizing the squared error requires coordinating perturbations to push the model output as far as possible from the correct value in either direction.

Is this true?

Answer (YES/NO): YES